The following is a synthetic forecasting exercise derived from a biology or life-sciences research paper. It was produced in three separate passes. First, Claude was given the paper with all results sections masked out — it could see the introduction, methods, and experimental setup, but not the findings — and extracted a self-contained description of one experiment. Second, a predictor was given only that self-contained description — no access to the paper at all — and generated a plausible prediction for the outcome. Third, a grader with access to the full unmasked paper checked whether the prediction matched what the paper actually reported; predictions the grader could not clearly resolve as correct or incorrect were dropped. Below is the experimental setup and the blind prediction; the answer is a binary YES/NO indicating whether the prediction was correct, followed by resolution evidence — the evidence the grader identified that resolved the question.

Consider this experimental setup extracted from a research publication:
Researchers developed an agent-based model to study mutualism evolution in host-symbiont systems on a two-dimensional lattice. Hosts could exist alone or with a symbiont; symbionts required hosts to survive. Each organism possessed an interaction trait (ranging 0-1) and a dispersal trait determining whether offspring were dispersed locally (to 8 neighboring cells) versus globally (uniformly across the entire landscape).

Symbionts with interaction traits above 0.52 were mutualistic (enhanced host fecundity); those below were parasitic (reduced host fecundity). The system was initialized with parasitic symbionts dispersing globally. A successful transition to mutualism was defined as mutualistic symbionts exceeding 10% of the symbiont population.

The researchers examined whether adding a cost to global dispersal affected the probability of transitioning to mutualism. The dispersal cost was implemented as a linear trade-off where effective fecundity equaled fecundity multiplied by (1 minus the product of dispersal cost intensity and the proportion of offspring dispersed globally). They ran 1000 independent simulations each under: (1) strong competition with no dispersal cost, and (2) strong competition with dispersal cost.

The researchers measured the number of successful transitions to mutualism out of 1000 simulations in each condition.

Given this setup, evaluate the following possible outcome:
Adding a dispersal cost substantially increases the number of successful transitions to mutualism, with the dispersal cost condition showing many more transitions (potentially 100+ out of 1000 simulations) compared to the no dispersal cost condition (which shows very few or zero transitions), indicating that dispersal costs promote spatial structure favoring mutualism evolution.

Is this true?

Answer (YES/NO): NO